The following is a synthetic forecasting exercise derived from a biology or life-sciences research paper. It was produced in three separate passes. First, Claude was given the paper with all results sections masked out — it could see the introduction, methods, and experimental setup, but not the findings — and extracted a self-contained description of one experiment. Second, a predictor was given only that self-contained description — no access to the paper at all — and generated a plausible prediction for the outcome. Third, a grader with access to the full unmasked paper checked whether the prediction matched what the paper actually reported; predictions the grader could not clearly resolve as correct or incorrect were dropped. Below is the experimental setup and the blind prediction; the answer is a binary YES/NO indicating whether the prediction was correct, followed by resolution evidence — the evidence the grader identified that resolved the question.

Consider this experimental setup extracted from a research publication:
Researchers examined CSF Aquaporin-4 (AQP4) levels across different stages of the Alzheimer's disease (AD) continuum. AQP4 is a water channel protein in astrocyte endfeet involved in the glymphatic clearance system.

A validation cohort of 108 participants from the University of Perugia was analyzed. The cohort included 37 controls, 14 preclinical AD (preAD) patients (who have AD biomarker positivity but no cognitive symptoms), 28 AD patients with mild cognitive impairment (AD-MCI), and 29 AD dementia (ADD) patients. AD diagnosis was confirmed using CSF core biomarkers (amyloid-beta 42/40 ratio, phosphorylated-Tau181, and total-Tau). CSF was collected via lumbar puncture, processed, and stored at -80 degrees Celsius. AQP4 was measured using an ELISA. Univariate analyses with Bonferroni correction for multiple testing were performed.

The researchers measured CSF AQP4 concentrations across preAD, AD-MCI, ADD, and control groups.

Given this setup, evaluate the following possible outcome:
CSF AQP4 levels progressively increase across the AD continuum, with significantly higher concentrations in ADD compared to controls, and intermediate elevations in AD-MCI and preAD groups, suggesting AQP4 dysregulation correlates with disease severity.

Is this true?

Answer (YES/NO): NO